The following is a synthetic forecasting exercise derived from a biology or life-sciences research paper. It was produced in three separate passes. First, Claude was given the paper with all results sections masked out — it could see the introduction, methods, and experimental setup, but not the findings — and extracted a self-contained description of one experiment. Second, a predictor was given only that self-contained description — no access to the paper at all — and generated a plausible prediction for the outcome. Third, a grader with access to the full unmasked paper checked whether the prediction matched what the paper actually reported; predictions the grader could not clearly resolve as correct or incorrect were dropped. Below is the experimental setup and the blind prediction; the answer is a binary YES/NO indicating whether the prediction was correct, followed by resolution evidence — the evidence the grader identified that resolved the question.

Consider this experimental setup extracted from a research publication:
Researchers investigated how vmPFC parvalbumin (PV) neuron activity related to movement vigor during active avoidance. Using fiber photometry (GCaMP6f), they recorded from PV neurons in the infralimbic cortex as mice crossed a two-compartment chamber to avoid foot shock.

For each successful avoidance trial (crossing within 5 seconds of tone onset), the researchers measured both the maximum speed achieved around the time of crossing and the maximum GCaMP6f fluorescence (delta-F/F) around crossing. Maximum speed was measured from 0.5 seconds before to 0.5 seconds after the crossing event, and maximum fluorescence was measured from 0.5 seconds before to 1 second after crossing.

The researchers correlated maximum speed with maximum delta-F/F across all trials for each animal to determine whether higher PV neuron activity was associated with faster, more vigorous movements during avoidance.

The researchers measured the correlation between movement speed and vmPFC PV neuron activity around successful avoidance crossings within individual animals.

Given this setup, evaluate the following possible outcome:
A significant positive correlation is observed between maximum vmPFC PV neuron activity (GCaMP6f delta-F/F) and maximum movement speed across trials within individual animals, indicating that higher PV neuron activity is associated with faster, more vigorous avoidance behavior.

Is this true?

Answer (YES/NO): NO